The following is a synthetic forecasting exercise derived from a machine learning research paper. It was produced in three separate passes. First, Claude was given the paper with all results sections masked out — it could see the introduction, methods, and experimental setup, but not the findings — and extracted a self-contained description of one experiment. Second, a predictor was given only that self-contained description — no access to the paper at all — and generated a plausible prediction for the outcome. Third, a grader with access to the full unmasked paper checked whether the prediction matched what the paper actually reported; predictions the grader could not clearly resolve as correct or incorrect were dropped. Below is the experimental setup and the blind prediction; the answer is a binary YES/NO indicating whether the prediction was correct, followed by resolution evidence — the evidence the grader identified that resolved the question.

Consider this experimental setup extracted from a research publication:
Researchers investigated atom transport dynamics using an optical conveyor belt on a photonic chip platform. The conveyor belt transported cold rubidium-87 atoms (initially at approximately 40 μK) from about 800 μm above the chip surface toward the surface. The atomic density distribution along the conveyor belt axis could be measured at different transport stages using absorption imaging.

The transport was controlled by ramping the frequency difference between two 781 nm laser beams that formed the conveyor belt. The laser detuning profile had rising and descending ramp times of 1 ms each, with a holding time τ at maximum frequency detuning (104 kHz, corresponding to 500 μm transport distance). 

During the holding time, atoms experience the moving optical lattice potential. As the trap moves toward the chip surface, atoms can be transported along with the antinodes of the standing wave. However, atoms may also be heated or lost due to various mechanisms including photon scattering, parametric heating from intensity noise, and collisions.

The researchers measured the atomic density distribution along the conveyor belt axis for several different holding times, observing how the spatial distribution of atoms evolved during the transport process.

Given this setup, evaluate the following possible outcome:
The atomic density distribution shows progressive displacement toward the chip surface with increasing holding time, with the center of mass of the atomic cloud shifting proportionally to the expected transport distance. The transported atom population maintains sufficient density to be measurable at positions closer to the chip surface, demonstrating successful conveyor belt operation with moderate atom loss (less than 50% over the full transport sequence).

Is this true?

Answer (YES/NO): NO